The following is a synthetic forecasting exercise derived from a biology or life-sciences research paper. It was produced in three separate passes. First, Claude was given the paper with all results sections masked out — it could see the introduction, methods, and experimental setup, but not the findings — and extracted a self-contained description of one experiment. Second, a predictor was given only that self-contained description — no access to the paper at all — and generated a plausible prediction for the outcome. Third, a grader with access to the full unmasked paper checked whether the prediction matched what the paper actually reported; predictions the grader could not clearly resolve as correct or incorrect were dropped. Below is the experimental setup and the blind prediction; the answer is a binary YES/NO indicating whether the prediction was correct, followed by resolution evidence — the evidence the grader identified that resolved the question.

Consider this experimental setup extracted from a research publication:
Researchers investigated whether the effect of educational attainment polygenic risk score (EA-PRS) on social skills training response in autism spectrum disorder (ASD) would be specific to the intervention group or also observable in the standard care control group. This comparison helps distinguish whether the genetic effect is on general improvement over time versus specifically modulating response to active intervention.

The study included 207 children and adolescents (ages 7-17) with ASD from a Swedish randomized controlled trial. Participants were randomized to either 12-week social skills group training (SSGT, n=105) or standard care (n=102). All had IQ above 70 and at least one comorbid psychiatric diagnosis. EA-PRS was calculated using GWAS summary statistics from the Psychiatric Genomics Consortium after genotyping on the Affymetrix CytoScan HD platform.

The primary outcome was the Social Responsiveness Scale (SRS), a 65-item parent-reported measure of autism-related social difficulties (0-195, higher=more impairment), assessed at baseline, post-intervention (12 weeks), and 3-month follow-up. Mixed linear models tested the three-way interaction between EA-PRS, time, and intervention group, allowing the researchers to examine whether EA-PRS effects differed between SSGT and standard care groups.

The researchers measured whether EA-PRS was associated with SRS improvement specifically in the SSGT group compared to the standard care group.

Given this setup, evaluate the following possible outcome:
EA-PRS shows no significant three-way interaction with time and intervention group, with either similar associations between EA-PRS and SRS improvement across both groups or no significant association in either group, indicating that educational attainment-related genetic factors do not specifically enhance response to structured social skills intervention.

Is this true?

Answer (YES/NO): YES